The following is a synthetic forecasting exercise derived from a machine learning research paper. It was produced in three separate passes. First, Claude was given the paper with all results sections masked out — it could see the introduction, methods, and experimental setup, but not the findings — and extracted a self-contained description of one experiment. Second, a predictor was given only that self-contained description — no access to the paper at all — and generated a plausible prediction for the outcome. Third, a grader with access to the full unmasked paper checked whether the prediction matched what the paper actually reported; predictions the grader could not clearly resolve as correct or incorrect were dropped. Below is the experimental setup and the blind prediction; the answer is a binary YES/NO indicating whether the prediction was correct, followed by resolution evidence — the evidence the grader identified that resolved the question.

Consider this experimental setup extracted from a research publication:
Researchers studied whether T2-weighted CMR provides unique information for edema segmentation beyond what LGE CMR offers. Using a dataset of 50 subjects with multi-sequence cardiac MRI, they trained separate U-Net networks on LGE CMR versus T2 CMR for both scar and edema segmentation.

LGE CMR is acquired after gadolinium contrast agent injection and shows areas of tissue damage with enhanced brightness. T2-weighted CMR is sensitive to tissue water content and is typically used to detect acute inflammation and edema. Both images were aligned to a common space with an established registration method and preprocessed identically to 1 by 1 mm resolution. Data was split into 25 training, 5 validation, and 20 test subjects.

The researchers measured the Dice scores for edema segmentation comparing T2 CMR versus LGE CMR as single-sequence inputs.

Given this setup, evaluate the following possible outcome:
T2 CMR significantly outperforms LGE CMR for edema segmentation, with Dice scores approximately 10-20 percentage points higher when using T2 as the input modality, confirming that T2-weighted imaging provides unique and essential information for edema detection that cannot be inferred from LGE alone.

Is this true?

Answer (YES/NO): NO